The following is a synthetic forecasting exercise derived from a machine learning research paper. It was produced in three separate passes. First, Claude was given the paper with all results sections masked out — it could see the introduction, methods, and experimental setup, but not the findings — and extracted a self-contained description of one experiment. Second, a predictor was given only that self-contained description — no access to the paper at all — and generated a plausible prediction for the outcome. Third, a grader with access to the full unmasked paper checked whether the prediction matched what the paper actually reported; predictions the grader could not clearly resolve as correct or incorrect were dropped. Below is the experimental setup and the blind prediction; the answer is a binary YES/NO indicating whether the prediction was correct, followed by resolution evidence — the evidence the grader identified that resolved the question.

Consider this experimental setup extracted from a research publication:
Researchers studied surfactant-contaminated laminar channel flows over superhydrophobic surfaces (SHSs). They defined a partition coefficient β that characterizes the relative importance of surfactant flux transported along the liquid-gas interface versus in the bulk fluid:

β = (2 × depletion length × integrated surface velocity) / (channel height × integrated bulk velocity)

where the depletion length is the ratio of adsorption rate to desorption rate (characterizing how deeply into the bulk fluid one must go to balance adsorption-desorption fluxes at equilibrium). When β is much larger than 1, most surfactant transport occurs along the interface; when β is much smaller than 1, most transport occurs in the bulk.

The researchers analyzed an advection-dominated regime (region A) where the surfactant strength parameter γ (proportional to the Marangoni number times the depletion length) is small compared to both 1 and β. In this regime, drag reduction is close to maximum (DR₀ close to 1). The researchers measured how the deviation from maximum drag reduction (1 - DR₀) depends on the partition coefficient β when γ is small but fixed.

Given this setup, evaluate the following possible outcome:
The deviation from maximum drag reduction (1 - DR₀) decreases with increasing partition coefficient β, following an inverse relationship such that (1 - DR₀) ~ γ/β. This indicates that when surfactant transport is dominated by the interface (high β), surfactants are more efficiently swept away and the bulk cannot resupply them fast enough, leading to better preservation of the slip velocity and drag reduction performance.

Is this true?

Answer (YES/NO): YES